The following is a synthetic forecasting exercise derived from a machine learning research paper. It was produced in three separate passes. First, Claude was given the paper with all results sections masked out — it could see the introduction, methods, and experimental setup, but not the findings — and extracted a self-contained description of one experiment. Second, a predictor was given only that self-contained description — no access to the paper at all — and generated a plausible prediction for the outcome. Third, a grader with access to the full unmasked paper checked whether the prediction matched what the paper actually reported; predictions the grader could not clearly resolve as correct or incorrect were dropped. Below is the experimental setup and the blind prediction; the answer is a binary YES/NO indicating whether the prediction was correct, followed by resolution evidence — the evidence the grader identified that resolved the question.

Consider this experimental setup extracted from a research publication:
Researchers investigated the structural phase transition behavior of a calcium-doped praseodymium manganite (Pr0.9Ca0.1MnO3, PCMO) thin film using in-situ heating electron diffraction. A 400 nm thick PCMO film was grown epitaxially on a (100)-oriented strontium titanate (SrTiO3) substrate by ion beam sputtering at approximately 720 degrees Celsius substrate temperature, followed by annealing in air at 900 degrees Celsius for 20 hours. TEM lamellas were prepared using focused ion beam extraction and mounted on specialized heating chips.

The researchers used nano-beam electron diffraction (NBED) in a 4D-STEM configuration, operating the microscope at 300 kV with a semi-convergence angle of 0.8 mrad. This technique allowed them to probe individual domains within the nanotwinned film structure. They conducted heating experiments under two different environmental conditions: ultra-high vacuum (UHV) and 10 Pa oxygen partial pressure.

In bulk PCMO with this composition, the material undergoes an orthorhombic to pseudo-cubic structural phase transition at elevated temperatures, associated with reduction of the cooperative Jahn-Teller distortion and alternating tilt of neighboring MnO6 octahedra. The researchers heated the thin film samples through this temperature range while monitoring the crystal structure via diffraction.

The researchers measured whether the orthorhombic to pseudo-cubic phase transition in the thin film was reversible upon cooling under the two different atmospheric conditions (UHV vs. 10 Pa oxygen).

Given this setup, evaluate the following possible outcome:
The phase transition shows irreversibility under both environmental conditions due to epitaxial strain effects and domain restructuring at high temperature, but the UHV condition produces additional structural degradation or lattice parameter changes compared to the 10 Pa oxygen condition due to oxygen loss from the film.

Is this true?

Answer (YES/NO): NO